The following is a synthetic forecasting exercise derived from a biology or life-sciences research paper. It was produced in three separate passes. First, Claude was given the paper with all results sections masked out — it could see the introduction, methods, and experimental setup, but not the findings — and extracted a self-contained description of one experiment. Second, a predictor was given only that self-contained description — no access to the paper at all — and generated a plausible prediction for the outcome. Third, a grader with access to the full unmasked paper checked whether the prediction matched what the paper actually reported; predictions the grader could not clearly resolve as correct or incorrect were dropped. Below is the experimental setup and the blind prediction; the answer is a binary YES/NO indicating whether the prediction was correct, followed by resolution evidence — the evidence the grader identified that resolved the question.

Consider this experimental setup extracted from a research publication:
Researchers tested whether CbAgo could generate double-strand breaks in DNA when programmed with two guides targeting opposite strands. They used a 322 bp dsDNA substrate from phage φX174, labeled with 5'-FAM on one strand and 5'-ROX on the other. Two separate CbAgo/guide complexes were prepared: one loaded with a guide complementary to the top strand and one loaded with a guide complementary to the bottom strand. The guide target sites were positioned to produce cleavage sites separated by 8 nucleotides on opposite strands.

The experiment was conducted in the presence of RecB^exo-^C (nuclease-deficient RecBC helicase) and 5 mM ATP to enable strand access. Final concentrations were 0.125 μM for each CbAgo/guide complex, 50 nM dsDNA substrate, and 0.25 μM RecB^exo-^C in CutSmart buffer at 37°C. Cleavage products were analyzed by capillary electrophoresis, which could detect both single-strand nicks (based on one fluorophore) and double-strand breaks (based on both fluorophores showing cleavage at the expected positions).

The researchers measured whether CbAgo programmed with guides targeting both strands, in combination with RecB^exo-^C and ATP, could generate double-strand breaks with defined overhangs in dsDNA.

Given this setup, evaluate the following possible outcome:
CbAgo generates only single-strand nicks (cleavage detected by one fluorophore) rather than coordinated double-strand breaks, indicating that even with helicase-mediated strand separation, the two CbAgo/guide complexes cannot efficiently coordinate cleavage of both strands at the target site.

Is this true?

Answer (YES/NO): NO